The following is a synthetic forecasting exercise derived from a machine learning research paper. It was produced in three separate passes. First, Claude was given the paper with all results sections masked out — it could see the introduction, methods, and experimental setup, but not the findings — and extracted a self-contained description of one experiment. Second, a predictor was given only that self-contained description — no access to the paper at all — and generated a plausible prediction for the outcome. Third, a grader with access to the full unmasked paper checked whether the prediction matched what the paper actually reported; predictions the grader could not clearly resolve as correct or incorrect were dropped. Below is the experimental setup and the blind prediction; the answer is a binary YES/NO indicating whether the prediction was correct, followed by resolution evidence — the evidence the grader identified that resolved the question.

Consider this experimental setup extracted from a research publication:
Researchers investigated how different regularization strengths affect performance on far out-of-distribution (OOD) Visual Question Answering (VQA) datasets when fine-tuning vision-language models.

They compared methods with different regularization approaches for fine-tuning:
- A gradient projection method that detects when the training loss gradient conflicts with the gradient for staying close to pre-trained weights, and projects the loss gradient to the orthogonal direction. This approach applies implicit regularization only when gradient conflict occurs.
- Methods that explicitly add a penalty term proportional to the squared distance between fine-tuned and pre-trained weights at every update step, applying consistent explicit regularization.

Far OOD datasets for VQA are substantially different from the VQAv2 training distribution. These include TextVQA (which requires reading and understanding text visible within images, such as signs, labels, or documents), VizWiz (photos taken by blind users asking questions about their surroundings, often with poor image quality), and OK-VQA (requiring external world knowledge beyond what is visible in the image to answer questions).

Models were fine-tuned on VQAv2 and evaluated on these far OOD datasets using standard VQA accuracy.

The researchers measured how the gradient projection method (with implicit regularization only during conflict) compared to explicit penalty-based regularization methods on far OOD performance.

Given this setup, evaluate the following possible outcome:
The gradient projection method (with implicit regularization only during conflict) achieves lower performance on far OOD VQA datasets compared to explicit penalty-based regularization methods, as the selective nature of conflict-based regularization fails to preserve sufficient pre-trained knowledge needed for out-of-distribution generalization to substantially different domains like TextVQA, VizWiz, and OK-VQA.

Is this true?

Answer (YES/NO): YES